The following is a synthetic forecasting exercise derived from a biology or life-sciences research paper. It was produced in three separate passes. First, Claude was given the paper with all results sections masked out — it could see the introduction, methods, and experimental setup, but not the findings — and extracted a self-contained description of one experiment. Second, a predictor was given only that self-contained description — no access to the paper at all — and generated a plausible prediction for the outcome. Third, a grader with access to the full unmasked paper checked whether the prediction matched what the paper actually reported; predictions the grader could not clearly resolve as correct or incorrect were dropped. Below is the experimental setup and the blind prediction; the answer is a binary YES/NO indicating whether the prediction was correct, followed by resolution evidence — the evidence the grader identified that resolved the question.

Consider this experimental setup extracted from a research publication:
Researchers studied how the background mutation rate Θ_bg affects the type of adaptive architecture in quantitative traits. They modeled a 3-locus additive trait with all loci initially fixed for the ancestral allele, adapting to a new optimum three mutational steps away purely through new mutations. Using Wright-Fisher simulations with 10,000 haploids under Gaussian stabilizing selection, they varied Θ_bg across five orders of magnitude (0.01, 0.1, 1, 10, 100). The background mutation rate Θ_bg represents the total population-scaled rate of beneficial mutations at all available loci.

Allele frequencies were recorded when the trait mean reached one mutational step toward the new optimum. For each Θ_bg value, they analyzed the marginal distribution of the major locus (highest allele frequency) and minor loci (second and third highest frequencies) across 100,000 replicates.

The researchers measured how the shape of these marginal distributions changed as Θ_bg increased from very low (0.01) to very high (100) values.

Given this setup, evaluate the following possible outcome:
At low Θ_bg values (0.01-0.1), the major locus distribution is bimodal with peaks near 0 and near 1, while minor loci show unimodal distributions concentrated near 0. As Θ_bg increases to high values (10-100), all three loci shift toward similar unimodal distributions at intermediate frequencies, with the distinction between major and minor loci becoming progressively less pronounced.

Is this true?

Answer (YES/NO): NO